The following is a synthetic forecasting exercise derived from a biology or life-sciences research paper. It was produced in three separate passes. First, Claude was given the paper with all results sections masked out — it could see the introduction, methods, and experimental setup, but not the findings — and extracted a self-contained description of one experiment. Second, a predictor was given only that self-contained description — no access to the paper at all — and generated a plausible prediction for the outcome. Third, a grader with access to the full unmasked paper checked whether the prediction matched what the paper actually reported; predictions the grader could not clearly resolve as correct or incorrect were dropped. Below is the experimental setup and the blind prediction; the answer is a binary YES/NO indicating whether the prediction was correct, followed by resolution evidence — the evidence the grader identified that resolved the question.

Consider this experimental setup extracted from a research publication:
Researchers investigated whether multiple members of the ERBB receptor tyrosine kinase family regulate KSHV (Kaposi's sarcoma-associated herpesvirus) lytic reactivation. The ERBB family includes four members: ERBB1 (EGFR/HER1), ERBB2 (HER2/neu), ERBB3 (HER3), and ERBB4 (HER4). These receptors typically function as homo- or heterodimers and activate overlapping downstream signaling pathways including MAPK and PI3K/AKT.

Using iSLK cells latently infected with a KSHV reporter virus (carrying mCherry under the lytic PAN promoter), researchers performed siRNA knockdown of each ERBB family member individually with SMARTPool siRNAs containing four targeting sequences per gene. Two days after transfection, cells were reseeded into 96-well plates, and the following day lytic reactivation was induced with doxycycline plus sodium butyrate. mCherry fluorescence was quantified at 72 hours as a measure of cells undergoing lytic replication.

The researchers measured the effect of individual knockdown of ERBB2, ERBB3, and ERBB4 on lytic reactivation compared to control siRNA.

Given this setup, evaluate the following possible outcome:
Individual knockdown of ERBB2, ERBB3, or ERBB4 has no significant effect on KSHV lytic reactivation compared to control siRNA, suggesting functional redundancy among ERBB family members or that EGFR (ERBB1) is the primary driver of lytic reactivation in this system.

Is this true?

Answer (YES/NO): NO